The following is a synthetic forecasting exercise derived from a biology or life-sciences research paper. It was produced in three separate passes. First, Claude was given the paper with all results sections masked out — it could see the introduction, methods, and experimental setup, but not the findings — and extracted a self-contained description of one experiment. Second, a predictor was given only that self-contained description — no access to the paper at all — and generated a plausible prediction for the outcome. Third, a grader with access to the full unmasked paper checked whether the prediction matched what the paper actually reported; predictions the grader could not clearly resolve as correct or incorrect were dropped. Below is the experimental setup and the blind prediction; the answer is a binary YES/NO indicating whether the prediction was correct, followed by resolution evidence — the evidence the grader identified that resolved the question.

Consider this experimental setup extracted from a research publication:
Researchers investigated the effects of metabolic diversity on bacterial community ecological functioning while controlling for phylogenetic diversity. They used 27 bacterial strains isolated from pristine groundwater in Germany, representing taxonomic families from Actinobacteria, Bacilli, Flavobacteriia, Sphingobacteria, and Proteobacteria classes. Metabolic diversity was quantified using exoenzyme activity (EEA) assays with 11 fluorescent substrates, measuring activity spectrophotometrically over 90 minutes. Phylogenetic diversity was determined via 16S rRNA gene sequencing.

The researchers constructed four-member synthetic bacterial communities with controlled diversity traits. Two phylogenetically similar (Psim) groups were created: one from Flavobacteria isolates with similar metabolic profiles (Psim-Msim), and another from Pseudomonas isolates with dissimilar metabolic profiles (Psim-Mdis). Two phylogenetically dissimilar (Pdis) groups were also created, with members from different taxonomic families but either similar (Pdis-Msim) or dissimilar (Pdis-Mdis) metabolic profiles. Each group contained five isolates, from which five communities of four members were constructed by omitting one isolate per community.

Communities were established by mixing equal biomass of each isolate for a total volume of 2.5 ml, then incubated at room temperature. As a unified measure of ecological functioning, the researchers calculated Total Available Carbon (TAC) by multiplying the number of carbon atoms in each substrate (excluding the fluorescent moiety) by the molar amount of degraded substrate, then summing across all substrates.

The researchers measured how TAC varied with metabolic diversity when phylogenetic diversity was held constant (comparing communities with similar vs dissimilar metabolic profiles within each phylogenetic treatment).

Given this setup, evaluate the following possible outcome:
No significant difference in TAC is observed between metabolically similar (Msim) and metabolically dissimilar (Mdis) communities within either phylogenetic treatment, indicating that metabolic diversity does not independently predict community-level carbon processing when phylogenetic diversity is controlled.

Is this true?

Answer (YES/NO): NO